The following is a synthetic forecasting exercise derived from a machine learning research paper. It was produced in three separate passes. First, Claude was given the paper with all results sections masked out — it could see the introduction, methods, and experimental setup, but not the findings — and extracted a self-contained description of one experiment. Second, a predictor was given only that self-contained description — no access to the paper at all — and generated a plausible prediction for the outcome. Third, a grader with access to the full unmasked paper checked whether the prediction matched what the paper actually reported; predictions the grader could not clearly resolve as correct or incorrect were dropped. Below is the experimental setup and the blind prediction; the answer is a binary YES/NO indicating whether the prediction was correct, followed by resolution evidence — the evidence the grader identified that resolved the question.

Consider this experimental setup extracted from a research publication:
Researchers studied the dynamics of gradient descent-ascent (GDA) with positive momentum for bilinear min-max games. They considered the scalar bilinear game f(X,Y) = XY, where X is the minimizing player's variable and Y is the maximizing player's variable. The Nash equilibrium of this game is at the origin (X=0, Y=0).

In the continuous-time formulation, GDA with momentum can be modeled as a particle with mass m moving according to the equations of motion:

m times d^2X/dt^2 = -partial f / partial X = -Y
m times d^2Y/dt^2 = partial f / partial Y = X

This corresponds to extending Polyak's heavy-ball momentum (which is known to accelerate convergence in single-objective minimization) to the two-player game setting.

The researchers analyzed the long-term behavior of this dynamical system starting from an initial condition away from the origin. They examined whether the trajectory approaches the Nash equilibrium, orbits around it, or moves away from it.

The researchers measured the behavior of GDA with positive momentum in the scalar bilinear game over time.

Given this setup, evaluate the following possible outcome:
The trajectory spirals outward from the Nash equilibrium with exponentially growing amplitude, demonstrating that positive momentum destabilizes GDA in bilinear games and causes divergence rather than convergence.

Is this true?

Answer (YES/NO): YES